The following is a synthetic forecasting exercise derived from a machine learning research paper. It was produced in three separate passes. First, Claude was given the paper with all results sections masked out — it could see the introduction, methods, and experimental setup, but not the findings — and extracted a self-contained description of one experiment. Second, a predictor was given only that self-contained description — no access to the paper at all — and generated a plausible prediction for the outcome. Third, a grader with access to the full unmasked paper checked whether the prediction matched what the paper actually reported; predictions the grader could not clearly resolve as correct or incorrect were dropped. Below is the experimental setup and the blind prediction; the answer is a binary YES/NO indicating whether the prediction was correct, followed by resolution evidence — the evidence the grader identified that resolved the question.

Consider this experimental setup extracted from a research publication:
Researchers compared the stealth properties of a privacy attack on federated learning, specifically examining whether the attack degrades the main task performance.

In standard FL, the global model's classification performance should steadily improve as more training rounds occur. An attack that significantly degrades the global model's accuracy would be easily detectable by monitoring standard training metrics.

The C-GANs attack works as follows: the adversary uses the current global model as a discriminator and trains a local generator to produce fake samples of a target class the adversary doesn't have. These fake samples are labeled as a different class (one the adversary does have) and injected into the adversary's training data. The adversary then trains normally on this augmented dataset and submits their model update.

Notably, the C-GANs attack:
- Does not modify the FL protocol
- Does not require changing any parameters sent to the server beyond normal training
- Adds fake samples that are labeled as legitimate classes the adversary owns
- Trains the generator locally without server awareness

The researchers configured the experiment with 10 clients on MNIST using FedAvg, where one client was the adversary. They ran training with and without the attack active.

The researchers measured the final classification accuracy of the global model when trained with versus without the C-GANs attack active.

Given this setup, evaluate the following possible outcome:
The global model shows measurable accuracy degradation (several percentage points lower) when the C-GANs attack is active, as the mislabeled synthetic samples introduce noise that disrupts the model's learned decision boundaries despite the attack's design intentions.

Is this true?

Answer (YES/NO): NO